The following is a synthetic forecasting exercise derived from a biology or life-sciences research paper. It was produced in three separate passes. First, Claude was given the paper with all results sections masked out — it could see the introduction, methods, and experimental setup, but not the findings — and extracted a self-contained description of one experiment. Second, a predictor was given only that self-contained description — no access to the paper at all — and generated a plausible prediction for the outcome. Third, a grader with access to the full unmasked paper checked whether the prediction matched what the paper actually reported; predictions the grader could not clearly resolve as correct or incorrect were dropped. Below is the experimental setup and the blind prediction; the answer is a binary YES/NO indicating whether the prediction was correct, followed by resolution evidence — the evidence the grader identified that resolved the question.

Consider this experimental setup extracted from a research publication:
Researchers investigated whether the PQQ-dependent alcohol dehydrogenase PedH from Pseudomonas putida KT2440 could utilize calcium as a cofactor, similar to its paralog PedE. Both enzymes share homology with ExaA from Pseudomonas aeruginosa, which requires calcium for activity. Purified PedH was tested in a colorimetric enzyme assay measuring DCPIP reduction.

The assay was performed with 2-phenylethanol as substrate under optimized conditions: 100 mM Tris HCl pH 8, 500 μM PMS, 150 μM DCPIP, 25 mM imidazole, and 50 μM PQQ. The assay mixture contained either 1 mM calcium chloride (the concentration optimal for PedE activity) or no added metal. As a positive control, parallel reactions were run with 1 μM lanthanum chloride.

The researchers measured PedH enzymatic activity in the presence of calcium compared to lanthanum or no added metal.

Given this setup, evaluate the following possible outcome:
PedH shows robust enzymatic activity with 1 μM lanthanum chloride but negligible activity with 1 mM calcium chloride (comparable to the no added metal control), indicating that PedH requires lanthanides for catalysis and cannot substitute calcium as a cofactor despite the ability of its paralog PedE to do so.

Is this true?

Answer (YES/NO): YES